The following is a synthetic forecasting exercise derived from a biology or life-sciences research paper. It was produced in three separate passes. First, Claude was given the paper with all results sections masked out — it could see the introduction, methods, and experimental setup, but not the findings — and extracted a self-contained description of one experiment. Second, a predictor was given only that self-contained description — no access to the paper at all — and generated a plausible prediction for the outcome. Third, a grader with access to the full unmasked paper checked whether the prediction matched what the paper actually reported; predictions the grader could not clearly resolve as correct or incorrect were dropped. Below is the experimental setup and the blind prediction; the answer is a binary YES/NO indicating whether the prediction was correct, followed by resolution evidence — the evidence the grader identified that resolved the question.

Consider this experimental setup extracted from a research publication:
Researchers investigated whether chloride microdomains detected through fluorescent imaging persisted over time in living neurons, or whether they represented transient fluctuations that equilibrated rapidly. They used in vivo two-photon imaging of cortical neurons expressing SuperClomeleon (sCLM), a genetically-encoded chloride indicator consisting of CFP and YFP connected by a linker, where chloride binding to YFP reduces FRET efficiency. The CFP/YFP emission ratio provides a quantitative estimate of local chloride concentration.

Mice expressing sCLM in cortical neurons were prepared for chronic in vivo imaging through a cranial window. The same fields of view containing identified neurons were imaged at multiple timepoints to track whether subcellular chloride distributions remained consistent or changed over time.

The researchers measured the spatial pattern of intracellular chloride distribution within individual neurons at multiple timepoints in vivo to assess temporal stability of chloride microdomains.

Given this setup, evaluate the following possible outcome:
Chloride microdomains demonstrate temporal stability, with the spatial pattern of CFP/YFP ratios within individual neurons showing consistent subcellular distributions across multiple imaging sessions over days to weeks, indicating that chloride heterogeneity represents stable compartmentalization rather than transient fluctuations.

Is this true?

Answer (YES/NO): NO